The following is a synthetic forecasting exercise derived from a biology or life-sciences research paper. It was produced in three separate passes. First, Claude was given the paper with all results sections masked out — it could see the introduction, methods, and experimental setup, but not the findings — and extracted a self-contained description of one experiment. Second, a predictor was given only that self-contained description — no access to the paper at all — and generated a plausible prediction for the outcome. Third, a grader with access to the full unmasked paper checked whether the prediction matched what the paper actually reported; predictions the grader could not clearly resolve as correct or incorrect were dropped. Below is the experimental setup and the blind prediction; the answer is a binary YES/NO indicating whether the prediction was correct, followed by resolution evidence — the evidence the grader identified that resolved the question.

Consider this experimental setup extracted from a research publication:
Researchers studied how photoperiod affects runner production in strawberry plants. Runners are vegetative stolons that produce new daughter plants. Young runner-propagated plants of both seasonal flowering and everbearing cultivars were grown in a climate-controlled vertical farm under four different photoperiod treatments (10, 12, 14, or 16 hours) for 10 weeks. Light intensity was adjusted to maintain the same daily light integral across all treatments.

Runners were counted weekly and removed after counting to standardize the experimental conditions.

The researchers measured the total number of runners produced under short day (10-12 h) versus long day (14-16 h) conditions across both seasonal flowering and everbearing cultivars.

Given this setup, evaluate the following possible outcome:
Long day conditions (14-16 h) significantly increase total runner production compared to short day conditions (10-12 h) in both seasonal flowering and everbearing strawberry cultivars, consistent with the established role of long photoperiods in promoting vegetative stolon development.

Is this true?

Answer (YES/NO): YES